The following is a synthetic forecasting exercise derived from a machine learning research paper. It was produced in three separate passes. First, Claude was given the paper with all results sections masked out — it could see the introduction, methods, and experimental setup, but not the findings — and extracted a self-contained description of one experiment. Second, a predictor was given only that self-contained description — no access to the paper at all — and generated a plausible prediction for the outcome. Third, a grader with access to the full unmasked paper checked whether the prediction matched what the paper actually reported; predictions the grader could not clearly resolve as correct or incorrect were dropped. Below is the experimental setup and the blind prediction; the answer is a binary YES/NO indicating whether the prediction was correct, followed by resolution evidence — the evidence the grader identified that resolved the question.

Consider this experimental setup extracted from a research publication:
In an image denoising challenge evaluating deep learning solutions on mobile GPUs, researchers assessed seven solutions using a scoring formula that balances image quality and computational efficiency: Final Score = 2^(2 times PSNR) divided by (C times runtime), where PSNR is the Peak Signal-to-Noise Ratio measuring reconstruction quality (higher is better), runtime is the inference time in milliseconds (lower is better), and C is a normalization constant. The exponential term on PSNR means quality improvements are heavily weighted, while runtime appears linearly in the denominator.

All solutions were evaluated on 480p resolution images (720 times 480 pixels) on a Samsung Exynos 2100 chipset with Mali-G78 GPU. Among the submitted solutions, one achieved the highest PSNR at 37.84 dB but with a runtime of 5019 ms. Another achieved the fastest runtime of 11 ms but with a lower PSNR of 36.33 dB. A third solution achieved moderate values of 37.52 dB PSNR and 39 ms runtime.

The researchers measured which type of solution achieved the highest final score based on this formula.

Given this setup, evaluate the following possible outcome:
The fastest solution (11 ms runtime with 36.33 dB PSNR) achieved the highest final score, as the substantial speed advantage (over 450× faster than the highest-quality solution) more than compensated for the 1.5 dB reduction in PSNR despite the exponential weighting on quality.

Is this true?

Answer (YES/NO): NO